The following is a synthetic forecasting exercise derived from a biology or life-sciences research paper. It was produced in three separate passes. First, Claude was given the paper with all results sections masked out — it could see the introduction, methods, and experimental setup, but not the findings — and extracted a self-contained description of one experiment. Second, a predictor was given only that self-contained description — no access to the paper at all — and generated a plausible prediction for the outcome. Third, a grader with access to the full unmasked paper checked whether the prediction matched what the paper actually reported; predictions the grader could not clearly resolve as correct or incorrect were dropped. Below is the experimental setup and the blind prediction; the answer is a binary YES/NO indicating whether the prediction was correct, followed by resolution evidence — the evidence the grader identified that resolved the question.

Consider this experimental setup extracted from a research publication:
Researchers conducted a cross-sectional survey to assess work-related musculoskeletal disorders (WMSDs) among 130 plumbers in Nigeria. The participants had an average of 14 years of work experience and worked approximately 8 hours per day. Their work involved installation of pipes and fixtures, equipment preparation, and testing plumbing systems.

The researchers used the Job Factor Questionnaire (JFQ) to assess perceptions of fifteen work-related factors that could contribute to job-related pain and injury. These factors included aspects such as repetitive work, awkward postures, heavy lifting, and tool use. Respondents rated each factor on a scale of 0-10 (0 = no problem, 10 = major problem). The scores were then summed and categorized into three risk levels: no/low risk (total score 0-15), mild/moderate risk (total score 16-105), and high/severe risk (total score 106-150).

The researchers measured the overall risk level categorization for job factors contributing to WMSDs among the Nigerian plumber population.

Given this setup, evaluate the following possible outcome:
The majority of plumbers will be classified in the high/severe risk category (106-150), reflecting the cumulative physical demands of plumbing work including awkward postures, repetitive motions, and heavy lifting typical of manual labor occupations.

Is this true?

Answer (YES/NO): NO